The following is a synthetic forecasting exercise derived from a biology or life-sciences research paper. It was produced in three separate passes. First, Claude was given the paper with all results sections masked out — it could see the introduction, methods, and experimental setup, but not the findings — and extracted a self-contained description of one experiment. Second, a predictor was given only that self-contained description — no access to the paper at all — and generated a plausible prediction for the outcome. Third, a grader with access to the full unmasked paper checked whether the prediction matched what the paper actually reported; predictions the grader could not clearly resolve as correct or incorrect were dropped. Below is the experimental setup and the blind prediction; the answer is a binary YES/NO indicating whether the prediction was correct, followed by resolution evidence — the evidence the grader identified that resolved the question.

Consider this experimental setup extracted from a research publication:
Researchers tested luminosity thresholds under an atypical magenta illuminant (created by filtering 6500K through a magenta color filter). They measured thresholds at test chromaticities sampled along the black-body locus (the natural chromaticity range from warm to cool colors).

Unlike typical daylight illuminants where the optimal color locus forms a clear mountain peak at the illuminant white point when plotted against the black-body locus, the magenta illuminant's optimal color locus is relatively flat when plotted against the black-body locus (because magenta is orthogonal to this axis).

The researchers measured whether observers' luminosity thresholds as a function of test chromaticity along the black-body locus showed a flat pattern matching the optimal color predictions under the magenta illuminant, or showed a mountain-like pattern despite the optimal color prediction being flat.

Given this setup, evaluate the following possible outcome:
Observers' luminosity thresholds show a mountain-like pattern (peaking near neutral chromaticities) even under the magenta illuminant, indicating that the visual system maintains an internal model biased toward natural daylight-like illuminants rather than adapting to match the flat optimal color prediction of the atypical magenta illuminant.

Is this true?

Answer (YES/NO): YES